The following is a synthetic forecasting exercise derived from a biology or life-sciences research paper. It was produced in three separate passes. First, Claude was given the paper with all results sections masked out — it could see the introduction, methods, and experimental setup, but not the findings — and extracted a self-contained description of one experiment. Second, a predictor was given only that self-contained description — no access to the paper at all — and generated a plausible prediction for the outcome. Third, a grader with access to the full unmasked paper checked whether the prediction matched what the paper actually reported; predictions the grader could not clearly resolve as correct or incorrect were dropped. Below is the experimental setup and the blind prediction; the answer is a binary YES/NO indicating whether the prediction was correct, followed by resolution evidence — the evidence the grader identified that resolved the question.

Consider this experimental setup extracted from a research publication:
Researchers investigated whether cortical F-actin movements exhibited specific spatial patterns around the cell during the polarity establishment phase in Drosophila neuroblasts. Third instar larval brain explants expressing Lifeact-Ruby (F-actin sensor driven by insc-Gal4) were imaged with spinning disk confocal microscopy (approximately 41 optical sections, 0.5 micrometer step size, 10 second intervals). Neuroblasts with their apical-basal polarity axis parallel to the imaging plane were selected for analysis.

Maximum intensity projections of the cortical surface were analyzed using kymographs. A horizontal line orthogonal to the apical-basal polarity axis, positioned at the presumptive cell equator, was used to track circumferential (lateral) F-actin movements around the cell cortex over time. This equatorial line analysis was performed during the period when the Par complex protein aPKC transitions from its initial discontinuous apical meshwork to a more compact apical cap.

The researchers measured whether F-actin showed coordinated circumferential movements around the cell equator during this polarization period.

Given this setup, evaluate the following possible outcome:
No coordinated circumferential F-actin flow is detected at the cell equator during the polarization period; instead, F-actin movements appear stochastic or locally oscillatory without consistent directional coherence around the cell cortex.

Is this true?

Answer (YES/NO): NO